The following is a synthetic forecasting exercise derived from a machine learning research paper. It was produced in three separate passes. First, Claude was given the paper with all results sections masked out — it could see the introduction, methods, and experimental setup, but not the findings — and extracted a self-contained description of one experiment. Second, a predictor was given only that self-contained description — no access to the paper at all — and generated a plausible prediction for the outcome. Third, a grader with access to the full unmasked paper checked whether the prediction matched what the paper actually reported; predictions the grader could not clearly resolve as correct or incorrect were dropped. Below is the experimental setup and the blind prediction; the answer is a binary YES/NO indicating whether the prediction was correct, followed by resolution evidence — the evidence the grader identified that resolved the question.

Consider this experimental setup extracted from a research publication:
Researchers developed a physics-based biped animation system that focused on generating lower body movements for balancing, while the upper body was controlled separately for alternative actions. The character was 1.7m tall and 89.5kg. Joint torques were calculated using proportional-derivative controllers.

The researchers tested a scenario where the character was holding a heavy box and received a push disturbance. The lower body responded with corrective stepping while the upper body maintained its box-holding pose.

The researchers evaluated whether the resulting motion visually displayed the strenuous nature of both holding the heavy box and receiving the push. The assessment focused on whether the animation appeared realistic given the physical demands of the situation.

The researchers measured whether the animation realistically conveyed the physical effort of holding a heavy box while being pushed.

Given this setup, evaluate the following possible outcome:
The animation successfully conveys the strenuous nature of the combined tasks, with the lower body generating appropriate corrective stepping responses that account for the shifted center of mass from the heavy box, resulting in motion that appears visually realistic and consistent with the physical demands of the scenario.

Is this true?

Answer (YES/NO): NO